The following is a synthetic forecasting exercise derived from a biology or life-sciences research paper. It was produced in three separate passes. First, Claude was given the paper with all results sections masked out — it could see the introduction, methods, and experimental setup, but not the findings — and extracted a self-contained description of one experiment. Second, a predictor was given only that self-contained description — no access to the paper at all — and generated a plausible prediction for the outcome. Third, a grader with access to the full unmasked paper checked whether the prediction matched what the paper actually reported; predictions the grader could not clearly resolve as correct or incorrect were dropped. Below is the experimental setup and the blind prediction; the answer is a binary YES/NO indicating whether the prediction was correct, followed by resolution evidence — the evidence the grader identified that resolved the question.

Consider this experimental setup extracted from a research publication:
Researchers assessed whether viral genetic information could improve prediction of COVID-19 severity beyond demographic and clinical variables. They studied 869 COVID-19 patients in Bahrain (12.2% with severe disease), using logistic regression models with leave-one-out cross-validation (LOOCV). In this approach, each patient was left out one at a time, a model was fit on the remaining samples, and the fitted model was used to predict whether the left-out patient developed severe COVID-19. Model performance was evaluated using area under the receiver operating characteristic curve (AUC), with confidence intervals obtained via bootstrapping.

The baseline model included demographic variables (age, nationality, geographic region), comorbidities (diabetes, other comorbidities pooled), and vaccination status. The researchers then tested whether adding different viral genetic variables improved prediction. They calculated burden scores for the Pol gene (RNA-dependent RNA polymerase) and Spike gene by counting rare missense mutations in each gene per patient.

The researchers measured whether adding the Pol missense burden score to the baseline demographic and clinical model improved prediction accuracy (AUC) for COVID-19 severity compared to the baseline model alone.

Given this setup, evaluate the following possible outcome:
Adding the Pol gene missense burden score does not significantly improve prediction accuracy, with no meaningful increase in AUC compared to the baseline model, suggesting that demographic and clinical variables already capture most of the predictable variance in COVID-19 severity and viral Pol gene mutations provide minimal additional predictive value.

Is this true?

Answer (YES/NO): NO